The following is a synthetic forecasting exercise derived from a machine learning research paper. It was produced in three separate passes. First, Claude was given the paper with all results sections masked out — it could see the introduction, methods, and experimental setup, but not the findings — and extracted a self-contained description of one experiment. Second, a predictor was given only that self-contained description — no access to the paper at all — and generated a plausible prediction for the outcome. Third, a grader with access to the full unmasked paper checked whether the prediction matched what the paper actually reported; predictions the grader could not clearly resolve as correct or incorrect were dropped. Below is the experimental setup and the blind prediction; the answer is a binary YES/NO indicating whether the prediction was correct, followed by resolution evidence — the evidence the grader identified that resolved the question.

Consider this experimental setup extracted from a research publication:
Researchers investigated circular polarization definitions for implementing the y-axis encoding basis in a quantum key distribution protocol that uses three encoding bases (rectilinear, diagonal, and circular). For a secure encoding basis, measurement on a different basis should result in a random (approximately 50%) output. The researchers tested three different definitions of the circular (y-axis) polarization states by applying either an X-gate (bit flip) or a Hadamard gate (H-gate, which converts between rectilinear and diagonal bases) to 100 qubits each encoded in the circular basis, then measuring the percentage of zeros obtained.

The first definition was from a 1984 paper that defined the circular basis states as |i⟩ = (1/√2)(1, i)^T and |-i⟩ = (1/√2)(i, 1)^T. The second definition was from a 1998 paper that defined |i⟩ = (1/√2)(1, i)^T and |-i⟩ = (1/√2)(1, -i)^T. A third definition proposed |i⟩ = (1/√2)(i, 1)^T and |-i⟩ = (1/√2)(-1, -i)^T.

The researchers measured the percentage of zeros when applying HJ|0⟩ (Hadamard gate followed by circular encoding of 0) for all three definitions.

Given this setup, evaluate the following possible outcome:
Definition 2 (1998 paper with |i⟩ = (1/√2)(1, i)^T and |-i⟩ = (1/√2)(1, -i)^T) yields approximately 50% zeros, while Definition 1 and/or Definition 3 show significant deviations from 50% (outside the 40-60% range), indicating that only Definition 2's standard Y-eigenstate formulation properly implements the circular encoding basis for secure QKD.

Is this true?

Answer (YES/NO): NO